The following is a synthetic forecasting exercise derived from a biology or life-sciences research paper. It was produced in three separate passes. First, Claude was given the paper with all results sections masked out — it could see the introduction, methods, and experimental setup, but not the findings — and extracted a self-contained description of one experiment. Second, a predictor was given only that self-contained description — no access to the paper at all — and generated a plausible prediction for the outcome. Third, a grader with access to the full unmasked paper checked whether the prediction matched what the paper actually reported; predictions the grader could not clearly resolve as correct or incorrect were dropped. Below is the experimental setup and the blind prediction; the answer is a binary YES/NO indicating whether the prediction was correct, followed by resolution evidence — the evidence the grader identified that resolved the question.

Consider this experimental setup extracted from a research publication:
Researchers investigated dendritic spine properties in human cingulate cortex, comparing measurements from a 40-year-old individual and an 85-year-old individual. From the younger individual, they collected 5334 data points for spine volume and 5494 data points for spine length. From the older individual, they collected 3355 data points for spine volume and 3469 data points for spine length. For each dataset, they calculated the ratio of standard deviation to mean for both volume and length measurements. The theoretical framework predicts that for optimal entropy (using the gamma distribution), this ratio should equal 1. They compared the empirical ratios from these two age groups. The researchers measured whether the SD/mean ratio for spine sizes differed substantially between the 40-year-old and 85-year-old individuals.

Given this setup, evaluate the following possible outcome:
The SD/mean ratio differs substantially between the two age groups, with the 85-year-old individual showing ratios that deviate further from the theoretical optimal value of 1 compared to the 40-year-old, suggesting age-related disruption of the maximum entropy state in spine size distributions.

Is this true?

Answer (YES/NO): NO